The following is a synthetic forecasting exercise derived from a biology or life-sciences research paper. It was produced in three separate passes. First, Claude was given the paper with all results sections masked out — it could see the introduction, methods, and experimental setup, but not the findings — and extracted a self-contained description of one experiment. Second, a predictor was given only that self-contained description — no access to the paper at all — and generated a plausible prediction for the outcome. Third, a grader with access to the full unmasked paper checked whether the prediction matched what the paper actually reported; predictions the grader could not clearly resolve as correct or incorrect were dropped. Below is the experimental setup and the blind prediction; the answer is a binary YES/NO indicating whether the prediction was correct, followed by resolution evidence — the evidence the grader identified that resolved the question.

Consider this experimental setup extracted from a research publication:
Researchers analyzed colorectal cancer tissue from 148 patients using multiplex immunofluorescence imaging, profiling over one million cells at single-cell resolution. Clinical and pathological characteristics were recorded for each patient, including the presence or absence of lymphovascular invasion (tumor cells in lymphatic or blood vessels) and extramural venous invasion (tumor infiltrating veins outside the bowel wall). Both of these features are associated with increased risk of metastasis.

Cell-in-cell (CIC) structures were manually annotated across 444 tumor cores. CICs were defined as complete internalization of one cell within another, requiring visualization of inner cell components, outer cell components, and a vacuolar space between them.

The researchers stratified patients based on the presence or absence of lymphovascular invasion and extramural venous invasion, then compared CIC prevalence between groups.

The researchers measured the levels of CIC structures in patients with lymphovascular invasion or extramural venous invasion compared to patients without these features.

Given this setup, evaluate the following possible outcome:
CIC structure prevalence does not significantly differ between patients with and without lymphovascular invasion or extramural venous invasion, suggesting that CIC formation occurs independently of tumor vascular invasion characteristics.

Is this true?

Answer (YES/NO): NO